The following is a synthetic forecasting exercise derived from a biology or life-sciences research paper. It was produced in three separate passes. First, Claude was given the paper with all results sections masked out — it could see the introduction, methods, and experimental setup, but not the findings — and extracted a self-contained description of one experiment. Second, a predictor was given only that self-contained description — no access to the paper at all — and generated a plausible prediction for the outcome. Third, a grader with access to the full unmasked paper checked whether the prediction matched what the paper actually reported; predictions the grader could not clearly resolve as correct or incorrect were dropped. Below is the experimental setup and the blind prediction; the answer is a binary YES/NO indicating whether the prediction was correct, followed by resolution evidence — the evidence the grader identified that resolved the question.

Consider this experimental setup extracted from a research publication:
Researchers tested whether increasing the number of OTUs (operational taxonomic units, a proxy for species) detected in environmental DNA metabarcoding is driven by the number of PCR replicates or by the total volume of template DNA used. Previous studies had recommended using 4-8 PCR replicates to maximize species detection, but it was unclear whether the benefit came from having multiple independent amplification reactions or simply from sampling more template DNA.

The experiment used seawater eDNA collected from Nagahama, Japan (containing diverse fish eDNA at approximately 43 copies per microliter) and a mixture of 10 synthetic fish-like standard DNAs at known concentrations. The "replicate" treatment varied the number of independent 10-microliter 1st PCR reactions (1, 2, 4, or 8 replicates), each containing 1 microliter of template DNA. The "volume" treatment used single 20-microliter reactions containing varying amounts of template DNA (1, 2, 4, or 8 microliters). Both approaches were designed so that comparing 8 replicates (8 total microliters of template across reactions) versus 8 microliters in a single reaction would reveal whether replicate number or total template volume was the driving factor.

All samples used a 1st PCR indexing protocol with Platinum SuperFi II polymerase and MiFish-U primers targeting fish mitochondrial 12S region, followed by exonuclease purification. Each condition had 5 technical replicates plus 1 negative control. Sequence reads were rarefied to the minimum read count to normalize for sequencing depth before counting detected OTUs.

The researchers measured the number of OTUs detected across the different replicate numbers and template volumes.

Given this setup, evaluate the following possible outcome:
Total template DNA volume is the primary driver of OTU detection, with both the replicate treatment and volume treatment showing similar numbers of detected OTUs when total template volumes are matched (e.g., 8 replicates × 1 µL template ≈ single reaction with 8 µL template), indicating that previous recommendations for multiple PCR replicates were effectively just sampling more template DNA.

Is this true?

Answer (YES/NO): YES